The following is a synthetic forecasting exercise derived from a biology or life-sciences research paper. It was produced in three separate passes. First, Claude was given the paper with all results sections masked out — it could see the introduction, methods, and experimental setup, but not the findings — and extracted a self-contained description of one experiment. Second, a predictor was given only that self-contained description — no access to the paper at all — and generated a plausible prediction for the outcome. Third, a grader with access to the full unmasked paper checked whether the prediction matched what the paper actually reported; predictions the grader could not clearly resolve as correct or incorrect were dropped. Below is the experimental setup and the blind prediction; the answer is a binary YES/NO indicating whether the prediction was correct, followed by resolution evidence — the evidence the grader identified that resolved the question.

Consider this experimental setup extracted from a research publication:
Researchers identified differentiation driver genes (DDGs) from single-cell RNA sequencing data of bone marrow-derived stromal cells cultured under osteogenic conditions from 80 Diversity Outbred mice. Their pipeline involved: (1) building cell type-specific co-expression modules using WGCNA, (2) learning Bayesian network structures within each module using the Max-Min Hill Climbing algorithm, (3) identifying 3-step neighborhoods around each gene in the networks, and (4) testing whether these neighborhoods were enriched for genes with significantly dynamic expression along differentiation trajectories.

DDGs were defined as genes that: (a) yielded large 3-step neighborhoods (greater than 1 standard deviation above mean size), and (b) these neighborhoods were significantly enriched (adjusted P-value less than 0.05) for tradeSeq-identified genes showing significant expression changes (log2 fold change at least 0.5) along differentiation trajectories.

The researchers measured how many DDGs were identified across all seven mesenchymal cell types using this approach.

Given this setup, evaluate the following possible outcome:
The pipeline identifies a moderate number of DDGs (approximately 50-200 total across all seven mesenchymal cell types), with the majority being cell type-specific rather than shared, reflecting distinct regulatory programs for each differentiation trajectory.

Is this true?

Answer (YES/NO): NO